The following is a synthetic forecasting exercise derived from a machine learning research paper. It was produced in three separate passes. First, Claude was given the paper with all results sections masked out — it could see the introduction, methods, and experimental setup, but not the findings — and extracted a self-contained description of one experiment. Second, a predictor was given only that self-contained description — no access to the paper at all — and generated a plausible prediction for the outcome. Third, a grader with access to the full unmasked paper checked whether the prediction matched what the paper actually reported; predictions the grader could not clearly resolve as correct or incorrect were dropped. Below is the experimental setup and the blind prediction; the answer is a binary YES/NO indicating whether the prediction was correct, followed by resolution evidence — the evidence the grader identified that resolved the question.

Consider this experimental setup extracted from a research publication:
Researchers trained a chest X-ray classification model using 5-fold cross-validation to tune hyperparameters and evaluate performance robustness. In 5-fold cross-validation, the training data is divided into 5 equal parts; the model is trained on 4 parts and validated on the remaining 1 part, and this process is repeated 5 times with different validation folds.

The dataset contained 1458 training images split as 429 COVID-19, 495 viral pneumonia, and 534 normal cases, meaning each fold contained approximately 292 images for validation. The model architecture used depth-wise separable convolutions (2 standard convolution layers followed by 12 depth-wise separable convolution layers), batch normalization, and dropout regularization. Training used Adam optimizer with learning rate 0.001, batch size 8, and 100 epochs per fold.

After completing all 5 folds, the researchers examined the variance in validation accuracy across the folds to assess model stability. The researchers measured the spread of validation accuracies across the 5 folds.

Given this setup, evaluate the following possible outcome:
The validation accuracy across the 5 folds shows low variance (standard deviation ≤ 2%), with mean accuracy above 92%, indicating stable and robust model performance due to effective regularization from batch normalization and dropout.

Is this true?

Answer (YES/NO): NO